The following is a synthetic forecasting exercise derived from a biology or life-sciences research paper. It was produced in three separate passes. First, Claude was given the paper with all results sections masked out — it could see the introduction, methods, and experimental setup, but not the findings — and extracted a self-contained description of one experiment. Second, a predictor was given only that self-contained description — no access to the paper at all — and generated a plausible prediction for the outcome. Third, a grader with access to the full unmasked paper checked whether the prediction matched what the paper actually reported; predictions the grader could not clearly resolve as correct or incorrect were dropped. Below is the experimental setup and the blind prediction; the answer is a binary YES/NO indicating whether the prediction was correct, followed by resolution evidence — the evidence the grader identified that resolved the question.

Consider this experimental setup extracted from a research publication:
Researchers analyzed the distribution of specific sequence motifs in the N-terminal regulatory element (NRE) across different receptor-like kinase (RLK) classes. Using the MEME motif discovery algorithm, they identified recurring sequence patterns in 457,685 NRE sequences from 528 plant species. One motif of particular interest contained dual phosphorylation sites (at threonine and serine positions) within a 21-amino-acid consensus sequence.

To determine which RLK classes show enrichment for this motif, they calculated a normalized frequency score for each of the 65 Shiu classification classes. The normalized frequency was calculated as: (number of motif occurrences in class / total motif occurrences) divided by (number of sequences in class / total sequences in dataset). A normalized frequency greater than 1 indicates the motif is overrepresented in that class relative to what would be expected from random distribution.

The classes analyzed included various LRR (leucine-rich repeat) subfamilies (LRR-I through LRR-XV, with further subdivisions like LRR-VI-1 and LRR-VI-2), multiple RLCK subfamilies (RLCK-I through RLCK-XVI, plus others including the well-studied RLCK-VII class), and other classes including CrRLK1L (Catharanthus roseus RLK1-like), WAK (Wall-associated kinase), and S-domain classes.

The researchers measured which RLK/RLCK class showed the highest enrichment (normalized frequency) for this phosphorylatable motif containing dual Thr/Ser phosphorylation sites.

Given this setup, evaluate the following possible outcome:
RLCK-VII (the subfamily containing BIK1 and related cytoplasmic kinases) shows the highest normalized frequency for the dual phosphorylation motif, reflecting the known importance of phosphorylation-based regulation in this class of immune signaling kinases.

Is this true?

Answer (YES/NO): NO